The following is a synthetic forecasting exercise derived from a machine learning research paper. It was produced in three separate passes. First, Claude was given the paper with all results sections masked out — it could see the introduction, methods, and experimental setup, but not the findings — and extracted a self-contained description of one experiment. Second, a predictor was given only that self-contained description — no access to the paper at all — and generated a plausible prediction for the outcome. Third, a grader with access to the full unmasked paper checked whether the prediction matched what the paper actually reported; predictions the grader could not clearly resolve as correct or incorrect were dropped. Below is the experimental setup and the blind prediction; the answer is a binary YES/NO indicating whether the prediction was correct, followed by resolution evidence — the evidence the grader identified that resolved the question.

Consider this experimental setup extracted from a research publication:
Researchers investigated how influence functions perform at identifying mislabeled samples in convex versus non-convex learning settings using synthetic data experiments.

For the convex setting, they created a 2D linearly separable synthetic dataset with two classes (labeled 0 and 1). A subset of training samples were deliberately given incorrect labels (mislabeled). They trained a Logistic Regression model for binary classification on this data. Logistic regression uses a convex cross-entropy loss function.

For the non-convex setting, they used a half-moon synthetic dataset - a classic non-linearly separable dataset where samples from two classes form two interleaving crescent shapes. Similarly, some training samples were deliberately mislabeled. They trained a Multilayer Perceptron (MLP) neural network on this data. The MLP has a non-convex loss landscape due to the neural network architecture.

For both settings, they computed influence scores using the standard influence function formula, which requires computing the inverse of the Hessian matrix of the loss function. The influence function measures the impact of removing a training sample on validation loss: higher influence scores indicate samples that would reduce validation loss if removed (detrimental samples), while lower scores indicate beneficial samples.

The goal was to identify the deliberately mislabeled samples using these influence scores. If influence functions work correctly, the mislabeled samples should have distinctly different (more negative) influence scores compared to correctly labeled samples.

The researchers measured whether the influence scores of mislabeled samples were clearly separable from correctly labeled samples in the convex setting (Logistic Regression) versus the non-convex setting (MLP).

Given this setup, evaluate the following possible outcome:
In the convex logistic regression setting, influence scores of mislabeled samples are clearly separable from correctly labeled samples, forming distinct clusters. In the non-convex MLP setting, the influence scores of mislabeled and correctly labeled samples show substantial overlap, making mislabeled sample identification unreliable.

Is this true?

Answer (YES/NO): YES